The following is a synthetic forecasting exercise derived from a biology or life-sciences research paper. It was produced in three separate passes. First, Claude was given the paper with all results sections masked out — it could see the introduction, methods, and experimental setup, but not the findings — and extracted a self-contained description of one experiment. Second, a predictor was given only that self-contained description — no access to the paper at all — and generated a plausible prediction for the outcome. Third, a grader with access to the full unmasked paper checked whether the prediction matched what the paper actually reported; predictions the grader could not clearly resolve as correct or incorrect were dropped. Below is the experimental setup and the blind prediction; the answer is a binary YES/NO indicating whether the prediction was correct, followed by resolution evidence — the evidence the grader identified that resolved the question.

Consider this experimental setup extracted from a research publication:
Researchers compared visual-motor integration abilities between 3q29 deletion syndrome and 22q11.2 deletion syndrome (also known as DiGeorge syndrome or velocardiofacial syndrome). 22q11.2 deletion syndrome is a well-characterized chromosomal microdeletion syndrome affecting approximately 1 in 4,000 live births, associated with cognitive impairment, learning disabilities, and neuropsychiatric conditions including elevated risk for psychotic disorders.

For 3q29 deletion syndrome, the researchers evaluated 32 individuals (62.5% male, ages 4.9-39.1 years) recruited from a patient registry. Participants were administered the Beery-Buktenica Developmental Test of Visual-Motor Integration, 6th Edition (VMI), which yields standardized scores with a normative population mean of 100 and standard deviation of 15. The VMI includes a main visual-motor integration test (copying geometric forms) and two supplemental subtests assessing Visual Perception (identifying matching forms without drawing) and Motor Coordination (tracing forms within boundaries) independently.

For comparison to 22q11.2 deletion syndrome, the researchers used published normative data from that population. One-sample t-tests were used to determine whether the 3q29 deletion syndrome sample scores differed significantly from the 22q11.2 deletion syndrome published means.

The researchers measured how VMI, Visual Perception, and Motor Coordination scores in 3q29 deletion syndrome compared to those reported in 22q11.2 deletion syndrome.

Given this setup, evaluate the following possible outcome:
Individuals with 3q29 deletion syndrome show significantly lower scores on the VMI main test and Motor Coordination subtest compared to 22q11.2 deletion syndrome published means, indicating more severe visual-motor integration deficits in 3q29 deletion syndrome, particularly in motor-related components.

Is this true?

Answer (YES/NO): YES